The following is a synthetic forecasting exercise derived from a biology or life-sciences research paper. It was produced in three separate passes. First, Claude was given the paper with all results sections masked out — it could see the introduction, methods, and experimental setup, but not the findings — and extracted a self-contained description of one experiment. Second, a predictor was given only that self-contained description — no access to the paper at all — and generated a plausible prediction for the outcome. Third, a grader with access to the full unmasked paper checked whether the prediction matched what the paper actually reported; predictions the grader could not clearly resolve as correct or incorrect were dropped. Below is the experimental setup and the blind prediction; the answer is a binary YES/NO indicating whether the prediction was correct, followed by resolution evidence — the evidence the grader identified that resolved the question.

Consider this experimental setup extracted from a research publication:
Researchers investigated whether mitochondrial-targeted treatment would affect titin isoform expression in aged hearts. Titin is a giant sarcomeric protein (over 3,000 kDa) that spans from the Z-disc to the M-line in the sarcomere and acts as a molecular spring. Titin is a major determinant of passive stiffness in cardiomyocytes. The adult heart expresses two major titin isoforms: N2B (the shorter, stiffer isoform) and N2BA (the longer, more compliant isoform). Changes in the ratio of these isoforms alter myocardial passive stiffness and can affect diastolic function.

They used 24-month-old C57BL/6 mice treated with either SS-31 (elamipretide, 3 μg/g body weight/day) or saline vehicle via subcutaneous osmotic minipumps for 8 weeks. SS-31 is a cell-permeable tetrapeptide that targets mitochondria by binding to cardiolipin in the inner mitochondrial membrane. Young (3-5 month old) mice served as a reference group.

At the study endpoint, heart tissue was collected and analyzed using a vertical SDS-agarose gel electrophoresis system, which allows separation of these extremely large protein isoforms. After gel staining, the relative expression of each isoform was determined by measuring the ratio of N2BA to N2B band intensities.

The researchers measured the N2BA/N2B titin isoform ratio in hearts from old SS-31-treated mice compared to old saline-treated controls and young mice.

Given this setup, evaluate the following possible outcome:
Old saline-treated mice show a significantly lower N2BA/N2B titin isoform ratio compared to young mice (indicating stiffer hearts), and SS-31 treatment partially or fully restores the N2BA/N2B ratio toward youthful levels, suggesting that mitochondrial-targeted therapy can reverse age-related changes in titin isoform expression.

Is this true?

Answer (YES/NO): NO